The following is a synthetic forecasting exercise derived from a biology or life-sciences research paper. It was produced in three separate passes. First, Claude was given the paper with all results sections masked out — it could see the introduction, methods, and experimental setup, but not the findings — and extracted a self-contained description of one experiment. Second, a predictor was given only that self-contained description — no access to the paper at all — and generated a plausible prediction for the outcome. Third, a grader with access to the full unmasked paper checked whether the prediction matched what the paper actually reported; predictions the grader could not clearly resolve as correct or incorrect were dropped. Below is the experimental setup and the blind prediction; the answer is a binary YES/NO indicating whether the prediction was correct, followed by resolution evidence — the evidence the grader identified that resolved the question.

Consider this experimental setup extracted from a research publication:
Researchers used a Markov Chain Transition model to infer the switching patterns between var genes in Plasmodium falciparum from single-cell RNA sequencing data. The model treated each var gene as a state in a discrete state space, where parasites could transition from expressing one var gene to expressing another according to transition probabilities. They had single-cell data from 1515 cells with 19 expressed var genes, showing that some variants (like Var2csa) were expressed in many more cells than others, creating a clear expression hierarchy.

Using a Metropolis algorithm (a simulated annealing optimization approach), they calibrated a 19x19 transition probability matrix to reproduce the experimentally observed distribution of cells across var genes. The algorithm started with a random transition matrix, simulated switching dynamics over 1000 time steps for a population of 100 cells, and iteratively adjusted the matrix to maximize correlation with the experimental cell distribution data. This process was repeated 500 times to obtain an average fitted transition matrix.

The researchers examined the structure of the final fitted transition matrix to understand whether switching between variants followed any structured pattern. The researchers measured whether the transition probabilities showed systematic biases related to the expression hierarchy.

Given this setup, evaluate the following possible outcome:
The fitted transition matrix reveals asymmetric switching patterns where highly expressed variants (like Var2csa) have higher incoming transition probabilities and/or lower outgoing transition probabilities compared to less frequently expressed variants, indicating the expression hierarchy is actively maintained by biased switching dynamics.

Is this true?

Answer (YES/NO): YES